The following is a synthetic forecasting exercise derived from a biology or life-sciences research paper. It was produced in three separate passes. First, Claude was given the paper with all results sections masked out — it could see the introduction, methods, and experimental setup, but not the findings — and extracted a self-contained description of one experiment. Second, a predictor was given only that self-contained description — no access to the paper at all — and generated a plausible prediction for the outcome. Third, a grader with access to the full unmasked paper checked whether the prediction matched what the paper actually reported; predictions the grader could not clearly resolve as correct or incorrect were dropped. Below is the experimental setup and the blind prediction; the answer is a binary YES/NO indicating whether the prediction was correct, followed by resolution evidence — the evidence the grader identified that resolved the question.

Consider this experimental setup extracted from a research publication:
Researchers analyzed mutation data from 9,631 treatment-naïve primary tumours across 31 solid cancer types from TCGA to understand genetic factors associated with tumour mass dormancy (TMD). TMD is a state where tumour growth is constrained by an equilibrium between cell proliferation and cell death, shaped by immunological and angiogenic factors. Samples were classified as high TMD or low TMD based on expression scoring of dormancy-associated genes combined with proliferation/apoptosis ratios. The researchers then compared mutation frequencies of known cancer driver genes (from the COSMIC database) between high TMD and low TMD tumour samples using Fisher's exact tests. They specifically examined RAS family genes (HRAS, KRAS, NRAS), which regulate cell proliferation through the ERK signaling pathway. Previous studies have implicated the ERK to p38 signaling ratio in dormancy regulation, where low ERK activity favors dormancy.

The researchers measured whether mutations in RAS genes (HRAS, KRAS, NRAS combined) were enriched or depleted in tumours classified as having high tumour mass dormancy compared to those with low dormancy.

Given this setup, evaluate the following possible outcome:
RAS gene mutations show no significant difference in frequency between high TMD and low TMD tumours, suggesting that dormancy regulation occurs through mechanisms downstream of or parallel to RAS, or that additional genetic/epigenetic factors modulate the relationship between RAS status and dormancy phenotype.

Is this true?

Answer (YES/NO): NO